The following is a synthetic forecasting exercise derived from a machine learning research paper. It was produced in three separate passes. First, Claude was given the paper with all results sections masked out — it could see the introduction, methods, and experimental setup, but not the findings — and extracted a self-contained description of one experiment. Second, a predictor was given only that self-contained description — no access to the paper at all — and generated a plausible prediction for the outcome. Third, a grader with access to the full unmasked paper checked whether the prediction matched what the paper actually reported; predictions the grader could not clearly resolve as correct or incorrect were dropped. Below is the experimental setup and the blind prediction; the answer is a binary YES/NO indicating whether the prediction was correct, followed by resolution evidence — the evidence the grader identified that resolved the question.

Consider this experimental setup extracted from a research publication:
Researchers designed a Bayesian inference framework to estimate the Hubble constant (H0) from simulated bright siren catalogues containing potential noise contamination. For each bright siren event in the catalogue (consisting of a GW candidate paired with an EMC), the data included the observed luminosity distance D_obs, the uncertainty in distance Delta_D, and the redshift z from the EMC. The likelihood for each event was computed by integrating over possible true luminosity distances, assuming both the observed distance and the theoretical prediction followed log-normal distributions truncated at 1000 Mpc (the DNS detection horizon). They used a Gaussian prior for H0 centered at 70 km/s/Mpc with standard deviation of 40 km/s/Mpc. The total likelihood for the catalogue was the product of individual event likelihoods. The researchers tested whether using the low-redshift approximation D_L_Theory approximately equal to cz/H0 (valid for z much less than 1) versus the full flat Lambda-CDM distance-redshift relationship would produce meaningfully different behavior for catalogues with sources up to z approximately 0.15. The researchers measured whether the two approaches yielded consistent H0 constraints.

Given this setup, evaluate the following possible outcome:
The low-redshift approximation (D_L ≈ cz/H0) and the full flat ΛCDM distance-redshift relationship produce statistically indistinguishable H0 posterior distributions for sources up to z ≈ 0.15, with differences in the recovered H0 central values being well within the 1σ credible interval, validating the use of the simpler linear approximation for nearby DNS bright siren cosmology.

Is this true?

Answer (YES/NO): YES